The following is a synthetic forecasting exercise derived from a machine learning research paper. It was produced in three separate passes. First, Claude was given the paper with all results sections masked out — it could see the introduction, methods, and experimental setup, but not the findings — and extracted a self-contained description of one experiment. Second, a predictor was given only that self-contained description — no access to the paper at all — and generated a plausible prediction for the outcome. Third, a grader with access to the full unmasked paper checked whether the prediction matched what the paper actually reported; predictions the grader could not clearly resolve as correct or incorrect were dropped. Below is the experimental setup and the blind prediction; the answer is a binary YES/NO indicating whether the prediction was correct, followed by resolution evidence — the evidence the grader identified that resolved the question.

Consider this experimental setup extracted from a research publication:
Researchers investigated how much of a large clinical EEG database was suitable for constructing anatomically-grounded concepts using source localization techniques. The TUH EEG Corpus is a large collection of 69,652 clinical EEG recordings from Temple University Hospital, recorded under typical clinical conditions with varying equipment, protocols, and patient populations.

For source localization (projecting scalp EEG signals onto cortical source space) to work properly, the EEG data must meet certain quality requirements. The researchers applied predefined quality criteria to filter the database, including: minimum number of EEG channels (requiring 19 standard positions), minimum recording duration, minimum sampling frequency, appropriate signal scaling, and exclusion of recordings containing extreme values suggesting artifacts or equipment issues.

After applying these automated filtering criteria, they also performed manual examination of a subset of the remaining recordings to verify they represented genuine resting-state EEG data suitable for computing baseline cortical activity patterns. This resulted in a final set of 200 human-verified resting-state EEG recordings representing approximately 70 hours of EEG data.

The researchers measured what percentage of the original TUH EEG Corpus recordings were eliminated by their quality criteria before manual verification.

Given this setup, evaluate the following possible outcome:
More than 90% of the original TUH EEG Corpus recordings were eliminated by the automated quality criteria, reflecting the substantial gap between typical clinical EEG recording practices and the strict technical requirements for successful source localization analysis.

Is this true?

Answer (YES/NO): NO